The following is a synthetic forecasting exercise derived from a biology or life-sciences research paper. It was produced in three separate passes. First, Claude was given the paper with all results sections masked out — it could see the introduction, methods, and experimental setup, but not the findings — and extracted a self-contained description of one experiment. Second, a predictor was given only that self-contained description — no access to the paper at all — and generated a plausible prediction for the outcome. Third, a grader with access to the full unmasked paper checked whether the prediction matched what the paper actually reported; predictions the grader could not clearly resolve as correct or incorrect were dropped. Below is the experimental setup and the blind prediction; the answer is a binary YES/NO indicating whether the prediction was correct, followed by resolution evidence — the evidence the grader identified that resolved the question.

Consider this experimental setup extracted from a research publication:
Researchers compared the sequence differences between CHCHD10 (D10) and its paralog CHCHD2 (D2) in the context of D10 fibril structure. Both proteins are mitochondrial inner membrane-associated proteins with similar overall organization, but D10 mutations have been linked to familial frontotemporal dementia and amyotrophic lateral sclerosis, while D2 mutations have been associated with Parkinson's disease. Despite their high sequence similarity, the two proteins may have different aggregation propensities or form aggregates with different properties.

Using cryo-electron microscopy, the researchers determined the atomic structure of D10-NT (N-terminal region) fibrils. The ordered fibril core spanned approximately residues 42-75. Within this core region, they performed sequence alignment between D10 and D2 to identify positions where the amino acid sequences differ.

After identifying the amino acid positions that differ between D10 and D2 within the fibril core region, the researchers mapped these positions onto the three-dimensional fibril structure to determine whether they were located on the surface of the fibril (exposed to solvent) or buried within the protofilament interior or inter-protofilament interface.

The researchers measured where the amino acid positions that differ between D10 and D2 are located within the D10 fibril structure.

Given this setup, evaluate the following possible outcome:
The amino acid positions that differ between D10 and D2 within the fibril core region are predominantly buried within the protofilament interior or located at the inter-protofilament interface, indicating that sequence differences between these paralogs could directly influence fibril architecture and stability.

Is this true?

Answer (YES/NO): NO